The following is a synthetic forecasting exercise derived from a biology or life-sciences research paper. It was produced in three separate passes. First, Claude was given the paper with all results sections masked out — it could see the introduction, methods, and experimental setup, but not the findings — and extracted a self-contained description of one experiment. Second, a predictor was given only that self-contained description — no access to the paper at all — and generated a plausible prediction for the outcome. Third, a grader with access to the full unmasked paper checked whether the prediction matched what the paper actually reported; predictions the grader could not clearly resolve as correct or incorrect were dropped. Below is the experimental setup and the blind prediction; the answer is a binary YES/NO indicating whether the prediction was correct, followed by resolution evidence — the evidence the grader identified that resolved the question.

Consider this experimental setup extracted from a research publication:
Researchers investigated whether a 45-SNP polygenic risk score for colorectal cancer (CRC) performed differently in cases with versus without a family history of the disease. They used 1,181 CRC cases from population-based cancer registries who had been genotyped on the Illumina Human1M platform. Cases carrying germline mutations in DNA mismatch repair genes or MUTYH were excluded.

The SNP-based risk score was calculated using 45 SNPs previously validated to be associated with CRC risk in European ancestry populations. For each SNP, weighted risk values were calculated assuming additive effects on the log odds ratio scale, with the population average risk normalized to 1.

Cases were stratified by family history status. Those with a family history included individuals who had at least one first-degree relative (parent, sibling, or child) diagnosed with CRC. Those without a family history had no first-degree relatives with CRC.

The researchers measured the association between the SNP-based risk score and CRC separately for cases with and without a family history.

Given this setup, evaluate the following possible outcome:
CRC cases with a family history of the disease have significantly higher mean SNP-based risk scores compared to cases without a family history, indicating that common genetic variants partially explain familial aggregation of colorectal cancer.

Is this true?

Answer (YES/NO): NO